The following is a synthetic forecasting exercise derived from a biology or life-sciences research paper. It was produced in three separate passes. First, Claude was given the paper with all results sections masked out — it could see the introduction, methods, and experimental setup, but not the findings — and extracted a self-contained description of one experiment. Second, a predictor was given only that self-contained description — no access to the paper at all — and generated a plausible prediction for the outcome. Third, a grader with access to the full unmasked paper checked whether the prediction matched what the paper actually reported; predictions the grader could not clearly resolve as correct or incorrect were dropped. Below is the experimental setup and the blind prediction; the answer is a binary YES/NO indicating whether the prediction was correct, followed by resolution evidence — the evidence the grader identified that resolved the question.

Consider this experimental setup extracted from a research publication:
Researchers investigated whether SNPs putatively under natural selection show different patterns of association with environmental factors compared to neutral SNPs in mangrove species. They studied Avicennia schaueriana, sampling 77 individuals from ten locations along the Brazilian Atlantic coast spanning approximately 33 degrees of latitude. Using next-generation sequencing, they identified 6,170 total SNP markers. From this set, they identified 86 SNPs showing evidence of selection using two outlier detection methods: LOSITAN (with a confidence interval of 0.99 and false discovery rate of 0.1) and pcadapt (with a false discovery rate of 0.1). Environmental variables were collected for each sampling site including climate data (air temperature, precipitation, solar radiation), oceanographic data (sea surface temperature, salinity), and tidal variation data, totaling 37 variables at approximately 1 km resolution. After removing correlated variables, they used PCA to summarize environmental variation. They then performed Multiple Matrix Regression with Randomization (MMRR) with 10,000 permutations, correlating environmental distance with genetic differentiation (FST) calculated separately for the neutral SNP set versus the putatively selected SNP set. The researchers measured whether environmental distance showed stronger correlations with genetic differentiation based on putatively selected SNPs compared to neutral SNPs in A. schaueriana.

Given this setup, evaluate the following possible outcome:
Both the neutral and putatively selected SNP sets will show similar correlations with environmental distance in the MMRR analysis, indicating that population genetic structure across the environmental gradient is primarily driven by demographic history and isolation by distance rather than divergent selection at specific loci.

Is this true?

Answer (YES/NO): NO